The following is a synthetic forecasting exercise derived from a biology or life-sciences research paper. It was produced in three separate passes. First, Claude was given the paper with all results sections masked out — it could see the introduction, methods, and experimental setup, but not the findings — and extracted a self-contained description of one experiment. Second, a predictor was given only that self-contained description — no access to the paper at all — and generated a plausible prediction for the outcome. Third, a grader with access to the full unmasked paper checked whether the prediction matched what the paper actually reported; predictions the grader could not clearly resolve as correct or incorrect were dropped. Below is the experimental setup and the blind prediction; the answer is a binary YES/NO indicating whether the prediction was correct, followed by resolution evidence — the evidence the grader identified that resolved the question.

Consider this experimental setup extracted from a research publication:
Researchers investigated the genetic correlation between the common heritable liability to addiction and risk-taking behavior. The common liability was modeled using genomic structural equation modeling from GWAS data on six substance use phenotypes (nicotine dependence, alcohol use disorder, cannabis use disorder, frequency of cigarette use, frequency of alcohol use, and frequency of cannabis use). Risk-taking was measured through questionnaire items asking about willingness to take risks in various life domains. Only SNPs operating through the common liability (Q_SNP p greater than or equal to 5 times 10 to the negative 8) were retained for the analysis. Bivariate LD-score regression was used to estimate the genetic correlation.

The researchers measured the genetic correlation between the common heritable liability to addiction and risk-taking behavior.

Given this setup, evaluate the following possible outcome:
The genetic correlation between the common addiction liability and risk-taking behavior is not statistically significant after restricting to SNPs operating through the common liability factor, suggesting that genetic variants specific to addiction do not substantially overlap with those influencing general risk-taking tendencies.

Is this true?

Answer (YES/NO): NO